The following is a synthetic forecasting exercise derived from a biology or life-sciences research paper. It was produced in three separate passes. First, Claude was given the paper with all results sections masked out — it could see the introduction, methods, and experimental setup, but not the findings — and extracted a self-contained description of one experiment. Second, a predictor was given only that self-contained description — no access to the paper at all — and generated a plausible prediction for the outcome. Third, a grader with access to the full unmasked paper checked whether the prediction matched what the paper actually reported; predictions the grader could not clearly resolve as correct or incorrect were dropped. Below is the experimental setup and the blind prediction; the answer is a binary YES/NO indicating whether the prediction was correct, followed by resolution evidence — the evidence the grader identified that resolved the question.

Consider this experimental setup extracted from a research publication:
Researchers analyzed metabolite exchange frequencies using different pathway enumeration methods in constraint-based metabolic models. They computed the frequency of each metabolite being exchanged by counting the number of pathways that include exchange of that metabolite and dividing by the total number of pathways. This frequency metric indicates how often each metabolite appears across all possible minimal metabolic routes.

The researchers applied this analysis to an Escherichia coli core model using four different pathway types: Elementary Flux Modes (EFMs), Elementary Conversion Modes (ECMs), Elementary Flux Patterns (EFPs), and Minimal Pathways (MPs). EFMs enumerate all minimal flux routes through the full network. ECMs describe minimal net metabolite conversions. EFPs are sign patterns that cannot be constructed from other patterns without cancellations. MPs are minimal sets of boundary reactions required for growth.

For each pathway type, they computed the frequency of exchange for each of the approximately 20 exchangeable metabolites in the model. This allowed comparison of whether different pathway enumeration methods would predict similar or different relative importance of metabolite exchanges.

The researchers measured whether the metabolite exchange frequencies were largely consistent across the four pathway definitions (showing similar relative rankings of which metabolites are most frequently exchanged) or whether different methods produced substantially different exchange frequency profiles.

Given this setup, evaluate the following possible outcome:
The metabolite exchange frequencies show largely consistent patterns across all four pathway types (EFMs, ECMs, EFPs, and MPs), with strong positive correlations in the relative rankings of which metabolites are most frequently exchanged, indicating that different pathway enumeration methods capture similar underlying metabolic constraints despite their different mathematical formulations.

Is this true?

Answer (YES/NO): YES